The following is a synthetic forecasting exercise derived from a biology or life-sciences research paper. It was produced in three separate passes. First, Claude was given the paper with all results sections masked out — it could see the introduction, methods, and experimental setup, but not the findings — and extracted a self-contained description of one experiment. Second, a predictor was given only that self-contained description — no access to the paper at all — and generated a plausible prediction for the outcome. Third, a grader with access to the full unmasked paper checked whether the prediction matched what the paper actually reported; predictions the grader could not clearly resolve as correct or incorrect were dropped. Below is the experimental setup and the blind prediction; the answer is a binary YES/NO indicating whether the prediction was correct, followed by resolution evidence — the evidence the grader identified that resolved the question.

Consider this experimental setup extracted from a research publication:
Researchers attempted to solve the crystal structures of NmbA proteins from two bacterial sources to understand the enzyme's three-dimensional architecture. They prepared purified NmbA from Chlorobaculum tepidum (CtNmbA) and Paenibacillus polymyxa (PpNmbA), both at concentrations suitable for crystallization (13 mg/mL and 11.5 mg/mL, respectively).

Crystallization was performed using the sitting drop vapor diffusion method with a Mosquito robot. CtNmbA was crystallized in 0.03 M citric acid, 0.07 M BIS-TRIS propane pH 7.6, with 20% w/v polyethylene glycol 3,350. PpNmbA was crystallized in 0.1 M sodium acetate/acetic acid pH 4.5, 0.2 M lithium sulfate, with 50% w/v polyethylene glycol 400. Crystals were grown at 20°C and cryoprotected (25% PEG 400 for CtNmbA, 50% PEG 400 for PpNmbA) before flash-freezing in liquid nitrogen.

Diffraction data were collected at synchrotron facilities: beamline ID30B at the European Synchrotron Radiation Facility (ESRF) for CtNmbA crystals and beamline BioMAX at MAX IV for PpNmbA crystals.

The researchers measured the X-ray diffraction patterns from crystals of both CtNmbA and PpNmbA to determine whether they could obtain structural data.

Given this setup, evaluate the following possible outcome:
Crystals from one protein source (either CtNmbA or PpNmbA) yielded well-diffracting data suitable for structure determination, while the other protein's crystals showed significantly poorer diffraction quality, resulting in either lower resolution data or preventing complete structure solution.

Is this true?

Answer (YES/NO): YES